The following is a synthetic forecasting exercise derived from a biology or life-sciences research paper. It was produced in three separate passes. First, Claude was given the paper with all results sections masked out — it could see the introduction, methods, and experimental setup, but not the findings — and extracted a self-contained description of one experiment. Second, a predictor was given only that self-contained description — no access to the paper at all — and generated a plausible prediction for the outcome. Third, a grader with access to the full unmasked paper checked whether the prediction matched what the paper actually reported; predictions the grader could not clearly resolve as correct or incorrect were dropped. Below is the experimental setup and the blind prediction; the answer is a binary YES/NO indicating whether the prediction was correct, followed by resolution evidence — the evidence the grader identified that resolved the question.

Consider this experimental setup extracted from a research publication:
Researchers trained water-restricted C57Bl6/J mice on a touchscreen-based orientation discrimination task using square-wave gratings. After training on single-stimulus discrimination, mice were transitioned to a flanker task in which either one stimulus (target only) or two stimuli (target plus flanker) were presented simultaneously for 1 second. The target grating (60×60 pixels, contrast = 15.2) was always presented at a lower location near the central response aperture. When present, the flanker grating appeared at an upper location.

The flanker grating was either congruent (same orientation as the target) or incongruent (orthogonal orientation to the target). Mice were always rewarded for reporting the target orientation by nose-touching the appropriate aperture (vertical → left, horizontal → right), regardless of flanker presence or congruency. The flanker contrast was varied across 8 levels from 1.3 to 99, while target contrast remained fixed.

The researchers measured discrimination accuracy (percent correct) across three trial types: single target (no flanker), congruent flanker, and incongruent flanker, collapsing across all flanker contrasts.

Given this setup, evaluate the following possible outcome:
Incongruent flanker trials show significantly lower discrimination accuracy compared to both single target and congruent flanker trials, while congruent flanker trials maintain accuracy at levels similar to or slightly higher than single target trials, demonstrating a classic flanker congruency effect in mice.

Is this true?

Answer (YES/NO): YES